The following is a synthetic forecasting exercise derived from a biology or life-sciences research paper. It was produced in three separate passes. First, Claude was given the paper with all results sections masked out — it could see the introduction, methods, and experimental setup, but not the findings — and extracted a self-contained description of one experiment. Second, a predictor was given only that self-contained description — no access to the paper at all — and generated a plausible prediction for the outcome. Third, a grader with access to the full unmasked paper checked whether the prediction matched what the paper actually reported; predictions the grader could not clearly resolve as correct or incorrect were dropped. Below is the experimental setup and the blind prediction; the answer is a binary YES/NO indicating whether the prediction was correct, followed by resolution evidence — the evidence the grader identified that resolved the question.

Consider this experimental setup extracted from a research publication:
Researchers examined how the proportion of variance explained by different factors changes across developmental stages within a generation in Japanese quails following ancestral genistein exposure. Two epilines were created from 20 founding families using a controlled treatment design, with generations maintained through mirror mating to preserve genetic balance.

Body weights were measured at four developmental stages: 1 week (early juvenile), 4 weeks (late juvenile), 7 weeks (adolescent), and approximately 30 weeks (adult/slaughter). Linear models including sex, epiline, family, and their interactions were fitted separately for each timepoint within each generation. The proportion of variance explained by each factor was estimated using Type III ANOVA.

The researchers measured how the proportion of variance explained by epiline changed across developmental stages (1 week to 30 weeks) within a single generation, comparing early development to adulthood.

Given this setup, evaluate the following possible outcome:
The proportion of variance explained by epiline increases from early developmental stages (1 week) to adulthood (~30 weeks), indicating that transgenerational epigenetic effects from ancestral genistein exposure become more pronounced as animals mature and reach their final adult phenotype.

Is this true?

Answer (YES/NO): NO